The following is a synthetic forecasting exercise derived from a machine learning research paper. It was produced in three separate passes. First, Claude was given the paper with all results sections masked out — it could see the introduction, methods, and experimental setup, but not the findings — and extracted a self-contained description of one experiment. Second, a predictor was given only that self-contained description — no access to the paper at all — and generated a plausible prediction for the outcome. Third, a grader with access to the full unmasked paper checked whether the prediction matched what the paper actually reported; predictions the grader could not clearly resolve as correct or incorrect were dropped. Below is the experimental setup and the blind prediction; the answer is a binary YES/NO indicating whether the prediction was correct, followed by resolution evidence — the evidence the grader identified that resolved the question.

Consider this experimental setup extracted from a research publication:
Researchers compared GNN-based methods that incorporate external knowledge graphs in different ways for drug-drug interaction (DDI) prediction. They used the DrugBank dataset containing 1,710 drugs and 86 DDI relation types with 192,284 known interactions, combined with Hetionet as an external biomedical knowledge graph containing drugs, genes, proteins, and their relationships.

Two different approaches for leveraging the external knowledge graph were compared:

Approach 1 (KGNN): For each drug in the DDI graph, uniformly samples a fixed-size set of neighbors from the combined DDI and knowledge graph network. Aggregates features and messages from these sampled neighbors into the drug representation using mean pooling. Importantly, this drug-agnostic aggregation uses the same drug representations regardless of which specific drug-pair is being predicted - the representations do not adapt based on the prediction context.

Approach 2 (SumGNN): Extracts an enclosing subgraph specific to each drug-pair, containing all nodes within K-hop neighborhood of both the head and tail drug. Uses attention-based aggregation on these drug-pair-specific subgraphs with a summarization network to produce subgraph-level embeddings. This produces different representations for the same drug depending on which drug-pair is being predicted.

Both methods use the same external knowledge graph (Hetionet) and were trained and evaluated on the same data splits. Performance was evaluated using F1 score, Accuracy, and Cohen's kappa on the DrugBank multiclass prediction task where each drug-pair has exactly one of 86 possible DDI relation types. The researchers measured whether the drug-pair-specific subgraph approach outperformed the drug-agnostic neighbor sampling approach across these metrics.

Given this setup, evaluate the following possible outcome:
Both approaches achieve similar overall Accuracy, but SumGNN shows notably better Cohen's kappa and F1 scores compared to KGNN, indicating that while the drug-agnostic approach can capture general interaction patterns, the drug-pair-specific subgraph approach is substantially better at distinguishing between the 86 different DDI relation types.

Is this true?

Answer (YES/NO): NO